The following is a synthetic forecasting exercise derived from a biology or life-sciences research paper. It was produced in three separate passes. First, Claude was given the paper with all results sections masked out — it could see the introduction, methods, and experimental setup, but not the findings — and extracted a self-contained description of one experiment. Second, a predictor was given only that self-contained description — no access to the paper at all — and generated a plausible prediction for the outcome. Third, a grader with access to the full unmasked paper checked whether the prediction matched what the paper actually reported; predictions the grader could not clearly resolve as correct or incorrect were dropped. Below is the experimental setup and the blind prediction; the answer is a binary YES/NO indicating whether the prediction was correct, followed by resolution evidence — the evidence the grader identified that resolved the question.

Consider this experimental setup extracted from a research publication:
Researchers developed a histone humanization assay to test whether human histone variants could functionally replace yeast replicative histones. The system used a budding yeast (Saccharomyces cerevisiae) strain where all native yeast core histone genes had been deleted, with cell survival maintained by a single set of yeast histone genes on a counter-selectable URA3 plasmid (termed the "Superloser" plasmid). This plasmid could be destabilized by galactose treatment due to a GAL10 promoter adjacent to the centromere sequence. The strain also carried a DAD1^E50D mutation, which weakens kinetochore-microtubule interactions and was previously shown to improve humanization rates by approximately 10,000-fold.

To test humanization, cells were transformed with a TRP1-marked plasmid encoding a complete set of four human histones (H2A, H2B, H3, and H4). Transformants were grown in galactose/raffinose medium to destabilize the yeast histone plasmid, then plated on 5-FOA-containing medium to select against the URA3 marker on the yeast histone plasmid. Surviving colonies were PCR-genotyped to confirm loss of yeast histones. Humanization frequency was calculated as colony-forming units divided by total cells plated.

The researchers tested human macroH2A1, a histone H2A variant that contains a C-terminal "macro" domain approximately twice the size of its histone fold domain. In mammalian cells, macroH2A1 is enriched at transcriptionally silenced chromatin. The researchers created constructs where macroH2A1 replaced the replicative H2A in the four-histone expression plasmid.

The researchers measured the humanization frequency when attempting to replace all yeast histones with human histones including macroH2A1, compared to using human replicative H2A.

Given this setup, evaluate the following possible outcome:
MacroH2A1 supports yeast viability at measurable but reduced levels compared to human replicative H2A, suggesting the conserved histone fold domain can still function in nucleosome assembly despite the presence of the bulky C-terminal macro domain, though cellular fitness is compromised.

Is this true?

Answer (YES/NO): NO